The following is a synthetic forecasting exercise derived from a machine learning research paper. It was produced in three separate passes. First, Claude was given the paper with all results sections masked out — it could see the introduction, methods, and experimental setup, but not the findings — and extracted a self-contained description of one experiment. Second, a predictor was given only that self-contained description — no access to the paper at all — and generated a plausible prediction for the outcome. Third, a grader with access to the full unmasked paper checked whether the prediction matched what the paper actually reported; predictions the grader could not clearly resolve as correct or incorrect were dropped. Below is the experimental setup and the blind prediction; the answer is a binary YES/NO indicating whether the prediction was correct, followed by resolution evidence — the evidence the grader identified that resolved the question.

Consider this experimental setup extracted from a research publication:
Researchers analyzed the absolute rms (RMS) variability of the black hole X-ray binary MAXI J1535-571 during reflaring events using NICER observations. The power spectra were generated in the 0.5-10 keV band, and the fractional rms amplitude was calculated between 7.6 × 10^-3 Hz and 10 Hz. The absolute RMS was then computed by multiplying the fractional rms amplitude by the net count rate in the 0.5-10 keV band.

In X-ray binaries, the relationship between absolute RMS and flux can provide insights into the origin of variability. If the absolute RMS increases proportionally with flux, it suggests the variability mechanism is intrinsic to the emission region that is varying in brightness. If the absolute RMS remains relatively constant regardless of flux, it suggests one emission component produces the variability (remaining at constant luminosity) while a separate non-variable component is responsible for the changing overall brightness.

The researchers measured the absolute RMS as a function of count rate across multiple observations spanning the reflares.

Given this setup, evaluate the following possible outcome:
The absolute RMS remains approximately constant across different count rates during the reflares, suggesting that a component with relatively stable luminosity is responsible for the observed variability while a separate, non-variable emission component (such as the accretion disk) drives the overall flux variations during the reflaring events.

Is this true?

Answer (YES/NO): NO